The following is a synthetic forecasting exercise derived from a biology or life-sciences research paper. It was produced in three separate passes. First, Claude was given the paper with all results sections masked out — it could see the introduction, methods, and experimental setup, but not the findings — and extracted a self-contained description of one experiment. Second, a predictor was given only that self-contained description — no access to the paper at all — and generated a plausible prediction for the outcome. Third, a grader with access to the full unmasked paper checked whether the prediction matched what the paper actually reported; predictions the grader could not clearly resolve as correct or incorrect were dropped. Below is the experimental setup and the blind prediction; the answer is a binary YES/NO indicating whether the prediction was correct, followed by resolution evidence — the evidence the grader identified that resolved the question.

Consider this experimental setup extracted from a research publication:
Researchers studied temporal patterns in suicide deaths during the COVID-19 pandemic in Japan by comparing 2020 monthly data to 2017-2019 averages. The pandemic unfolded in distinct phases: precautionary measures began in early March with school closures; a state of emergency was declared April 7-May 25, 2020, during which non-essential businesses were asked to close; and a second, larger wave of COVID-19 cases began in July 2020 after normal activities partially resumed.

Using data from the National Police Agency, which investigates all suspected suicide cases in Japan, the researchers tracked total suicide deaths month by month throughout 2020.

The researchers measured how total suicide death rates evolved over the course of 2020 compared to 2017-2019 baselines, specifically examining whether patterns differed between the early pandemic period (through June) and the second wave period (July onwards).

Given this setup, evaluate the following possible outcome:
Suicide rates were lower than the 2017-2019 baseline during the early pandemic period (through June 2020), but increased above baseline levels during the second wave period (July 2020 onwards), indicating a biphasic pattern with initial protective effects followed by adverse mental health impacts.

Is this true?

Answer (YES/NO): YES